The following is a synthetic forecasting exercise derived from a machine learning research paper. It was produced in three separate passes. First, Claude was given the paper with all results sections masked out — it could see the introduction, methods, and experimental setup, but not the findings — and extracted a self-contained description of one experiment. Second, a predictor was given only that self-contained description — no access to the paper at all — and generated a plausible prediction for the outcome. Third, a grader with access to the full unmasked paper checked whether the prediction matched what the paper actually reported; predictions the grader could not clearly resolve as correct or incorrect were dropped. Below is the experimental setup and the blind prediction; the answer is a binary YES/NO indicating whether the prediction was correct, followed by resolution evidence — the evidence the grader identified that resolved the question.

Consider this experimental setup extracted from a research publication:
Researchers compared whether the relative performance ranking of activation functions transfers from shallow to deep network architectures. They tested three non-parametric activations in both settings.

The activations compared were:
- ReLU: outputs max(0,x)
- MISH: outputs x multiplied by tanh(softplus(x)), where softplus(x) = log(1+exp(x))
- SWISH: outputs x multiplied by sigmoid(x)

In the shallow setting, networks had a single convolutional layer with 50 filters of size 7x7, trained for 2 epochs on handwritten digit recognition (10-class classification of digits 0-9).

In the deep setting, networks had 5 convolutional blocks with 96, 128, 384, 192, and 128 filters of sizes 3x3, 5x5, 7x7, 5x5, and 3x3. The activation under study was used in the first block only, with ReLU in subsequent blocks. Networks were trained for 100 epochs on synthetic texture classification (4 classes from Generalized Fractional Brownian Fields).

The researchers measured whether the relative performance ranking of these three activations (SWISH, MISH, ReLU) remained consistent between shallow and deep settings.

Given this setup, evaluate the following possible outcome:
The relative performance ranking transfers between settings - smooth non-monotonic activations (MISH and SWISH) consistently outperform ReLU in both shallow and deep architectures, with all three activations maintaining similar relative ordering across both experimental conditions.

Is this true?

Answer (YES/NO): NO